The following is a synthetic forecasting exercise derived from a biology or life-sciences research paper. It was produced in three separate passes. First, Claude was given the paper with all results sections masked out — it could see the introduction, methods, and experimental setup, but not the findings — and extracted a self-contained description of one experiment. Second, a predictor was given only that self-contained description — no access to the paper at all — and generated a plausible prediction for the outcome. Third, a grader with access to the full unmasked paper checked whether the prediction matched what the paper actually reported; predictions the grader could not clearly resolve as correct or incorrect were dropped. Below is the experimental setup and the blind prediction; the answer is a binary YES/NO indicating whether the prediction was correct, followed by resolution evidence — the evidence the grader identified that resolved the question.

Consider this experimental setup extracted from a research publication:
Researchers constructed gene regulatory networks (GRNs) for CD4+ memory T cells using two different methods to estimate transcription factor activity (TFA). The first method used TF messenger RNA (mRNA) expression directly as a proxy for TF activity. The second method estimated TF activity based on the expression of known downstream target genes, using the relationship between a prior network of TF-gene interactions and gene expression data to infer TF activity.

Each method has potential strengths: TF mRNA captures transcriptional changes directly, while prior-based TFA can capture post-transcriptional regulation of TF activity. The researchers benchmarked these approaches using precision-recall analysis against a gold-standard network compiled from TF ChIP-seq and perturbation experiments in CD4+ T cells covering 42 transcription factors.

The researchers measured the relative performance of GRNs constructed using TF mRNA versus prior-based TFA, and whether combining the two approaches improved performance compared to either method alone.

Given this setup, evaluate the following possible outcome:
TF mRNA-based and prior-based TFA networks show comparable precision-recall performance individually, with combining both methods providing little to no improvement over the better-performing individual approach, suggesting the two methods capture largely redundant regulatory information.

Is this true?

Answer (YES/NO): NO